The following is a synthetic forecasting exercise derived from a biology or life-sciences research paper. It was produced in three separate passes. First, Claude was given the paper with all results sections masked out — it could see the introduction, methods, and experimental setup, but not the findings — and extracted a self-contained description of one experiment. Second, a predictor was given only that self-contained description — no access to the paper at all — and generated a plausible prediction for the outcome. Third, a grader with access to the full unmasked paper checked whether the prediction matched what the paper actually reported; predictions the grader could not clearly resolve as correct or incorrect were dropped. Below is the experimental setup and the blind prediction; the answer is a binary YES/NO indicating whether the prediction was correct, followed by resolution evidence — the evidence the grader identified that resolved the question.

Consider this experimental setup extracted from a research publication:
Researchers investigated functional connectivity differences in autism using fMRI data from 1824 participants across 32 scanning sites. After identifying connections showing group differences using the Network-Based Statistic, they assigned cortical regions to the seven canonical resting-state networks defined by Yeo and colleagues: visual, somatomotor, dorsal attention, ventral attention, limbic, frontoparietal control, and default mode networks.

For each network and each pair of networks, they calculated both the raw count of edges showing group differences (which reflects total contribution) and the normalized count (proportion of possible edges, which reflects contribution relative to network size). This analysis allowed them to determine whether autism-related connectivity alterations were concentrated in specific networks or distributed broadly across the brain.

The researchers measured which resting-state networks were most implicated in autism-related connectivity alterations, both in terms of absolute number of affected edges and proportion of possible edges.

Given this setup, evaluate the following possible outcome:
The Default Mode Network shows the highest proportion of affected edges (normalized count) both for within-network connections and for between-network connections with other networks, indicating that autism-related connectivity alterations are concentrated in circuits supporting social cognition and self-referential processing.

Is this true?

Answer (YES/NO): NO